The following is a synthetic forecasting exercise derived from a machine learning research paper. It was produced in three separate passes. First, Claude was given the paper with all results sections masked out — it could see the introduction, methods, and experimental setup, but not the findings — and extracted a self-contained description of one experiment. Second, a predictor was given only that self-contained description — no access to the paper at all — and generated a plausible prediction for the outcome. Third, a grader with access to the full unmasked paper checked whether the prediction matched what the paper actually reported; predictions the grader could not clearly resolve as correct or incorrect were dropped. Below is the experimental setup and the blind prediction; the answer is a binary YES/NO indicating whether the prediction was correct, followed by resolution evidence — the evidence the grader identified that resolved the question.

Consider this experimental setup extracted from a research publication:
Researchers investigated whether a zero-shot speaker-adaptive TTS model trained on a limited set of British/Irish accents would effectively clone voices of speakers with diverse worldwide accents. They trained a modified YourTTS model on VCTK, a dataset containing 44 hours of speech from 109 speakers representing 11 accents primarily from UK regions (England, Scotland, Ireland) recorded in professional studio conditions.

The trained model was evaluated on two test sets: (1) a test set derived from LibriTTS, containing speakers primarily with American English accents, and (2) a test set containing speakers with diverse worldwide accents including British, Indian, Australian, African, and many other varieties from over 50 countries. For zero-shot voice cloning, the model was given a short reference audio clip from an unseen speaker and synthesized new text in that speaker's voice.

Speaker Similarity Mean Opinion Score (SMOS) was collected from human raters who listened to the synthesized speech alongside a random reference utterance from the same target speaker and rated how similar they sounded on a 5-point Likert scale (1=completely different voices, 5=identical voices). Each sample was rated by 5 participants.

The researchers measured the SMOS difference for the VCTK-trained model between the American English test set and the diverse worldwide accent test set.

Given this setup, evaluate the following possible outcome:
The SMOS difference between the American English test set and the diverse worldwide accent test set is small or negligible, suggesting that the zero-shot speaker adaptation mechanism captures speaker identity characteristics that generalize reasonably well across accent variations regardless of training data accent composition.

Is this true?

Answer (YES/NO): NO